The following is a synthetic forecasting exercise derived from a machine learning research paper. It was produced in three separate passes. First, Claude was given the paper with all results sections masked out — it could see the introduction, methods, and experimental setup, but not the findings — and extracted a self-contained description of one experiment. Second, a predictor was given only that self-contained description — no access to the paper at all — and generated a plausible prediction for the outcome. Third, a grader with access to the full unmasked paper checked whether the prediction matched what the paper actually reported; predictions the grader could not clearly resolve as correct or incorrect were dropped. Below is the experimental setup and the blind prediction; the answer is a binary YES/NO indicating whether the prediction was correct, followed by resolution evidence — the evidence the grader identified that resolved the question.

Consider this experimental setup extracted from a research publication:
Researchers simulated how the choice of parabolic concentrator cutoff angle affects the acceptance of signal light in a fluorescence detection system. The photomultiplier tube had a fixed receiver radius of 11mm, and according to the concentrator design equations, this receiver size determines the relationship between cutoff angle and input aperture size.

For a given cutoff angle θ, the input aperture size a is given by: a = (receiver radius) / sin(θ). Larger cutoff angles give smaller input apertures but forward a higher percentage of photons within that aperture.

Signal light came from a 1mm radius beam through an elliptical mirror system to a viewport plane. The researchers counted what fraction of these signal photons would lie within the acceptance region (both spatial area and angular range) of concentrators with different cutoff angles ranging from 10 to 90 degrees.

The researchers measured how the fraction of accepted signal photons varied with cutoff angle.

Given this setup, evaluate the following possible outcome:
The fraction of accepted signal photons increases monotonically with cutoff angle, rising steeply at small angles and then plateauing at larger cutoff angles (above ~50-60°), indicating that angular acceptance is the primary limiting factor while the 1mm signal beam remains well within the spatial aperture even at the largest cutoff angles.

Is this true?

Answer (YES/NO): NO